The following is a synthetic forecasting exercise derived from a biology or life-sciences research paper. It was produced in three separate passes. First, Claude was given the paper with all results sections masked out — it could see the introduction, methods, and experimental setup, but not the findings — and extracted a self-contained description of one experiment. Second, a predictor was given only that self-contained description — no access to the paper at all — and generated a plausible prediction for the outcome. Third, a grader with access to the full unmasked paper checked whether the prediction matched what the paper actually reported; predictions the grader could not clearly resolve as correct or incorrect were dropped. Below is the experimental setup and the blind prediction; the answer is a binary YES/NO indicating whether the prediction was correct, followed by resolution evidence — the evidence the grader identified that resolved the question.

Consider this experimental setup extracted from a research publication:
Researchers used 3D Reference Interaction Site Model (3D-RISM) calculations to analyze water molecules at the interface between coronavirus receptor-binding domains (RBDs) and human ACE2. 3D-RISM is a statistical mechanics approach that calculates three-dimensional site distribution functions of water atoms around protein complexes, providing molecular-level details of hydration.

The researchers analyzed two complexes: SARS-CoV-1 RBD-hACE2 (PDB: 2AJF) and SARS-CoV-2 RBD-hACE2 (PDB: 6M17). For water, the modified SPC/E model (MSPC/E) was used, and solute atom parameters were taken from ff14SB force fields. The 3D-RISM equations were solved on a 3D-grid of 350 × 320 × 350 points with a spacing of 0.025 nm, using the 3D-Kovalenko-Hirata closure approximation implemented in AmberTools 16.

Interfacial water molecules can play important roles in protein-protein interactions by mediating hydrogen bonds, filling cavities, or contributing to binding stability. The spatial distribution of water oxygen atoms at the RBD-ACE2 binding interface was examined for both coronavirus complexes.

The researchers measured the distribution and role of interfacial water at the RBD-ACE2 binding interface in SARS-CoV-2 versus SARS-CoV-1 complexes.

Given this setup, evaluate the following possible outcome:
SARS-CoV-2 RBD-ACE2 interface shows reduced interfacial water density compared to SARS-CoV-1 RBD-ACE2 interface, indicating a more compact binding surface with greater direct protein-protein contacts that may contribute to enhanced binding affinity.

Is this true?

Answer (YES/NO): NO